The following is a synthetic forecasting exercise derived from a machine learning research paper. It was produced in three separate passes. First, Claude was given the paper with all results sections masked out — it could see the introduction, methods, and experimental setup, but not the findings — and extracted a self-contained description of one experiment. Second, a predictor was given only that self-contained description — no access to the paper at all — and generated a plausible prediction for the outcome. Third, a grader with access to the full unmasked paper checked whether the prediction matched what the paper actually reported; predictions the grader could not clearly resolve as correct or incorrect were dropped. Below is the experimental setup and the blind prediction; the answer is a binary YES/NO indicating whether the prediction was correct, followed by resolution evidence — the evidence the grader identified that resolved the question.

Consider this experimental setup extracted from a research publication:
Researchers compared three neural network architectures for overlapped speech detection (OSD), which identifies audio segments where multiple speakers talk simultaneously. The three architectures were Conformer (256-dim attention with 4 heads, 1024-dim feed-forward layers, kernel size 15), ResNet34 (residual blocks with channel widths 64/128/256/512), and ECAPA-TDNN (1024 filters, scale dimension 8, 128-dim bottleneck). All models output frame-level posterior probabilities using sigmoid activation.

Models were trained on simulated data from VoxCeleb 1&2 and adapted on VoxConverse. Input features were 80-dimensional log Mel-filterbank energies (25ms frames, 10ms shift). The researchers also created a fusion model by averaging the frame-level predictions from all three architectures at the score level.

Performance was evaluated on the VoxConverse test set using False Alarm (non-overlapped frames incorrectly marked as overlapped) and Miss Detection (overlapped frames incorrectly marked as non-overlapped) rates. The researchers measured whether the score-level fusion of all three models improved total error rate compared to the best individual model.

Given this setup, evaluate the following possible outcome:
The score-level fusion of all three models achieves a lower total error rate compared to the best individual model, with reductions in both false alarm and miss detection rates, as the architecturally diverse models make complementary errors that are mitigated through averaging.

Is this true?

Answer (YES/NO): NO